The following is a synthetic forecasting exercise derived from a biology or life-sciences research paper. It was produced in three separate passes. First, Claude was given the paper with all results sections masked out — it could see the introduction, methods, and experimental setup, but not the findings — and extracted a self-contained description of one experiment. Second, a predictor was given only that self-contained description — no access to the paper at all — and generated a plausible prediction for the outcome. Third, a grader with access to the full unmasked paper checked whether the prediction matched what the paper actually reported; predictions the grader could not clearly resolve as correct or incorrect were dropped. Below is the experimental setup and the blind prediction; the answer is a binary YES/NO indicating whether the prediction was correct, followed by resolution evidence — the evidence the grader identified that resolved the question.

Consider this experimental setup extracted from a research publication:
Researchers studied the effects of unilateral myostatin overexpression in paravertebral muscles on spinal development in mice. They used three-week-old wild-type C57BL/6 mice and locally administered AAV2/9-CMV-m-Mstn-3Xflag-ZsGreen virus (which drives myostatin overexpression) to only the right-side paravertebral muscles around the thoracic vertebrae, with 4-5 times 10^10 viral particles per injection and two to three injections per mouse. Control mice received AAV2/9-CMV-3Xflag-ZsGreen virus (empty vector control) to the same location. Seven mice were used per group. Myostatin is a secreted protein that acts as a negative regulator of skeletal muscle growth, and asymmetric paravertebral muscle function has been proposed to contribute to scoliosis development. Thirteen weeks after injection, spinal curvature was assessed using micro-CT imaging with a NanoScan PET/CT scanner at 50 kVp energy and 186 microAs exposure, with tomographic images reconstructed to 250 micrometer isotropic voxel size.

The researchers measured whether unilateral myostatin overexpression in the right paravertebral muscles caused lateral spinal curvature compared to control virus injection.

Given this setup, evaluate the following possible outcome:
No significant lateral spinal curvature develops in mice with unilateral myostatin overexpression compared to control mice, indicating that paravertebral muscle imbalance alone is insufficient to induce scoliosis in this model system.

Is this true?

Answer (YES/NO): NO